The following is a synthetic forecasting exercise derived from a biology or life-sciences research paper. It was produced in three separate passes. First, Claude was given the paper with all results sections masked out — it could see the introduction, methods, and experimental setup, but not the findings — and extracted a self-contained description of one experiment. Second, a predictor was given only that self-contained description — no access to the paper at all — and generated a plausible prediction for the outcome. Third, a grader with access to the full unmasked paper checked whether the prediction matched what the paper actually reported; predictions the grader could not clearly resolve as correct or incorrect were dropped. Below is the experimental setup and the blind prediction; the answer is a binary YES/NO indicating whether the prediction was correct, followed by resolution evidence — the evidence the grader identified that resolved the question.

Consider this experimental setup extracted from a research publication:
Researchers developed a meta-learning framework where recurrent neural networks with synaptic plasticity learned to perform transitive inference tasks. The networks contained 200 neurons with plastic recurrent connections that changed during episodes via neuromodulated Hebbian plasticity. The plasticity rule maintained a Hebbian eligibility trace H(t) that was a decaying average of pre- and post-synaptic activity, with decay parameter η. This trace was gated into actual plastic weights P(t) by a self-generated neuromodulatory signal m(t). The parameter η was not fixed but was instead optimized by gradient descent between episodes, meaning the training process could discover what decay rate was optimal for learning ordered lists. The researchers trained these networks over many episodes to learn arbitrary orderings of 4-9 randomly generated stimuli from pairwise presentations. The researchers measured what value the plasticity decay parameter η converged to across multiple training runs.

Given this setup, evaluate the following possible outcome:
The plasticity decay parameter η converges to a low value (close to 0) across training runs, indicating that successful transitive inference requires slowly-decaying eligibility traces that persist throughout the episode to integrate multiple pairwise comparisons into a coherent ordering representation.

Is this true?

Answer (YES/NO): NO